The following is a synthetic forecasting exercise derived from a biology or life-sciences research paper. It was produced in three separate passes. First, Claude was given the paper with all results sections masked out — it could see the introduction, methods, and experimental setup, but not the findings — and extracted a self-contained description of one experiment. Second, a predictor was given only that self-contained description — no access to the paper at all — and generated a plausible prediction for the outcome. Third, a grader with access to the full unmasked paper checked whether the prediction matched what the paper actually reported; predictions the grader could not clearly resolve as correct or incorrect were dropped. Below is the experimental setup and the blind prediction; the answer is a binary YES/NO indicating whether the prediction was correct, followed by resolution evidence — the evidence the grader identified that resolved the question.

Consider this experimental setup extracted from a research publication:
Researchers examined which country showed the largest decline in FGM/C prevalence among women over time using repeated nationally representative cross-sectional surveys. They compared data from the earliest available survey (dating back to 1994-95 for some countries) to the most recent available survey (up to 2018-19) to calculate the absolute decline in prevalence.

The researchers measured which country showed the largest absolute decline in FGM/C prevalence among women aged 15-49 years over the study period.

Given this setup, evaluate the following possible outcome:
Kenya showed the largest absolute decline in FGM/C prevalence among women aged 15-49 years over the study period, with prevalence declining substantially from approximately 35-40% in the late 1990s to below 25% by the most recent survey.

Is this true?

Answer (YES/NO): NO